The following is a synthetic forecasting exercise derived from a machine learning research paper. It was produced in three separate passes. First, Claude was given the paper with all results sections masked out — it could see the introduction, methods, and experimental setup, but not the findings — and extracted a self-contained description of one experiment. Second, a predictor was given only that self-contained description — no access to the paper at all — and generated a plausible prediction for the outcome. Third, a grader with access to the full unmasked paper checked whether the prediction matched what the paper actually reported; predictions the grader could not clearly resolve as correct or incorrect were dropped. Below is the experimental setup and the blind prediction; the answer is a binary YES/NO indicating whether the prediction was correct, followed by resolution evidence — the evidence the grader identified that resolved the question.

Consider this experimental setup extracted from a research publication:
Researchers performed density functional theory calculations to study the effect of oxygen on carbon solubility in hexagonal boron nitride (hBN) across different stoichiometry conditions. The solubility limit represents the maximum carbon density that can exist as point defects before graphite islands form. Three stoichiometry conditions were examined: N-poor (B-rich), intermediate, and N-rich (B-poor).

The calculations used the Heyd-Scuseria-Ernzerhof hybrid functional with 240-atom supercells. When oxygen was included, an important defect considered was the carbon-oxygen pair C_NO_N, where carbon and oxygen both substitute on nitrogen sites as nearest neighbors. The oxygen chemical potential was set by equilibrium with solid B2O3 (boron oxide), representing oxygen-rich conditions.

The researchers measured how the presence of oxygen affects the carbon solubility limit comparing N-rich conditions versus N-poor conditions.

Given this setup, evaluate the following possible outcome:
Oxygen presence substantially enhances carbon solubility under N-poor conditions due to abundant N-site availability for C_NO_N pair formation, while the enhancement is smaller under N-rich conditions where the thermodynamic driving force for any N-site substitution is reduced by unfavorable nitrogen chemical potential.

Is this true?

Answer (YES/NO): YES